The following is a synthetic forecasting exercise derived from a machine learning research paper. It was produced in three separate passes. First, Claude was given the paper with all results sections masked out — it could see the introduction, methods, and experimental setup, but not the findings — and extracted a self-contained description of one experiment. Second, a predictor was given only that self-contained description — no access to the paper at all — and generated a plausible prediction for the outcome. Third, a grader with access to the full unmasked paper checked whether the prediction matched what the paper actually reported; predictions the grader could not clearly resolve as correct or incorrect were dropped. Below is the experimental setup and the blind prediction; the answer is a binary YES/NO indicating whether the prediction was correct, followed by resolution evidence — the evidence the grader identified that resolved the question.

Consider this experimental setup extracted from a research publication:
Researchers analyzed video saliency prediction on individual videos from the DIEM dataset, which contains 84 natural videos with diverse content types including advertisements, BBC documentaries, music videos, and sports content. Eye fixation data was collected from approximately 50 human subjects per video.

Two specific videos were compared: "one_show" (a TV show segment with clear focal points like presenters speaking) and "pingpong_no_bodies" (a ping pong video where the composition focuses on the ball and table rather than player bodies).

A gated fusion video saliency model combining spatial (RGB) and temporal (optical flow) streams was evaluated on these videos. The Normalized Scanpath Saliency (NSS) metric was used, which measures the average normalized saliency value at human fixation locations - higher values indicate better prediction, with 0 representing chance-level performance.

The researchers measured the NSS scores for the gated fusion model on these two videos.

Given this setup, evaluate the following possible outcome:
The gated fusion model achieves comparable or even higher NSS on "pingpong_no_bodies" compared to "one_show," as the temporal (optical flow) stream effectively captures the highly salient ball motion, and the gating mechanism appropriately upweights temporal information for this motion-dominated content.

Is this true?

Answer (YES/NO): NO